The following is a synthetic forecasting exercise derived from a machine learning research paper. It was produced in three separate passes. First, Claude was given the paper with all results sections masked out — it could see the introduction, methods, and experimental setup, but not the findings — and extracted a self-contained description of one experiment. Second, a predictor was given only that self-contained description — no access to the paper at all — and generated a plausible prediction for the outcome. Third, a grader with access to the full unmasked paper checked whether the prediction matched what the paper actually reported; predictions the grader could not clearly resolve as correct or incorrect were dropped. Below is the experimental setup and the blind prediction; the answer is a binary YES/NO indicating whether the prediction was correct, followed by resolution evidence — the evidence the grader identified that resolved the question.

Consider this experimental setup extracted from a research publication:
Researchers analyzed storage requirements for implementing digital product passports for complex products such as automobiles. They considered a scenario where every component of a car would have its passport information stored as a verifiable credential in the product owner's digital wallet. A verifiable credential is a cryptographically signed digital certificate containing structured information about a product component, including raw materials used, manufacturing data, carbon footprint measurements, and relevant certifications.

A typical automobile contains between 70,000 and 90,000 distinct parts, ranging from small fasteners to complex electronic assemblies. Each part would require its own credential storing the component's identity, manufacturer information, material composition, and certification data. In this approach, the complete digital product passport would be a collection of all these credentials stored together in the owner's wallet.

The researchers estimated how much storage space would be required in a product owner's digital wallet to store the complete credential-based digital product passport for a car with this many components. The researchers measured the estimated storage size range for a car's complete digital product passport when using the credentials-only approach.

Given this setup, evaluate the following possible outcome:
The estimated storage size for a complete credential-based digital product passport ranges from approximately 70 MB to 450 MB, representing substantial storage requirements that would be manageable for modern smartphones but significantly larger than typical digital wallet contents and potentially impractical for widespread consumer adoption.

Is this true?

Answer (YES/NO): NO